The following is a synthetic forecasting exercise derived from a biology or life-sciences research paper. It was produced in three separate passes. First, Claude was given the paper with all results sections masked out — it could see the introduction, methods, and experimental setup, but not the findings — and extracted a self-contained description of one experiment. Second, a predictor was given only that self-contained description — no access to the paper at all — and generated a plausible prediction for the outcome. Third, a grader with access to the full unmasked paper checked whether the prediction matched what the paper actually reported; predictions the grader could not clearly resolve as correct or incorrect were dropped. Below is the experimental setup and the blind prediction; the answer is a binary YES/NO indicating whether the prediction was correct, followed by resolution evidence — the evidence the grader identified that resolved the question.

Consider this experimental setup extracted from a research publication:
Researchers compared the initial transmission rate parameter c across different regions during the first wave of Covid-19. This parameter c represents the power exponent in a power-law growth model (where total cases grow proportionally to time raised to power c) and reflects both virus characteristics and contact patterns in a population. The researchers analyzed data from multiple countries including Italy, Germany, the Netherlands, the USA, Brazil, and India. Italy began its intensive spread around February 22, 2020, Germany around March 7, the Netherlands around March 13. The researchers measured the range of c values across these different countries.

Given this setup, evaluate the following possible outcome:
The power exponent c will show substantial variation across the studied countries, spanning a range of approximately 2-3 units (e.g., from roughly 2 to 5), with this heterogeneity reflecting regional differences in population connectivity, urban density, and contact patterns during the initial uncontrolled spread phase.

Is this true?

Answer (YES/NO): NO